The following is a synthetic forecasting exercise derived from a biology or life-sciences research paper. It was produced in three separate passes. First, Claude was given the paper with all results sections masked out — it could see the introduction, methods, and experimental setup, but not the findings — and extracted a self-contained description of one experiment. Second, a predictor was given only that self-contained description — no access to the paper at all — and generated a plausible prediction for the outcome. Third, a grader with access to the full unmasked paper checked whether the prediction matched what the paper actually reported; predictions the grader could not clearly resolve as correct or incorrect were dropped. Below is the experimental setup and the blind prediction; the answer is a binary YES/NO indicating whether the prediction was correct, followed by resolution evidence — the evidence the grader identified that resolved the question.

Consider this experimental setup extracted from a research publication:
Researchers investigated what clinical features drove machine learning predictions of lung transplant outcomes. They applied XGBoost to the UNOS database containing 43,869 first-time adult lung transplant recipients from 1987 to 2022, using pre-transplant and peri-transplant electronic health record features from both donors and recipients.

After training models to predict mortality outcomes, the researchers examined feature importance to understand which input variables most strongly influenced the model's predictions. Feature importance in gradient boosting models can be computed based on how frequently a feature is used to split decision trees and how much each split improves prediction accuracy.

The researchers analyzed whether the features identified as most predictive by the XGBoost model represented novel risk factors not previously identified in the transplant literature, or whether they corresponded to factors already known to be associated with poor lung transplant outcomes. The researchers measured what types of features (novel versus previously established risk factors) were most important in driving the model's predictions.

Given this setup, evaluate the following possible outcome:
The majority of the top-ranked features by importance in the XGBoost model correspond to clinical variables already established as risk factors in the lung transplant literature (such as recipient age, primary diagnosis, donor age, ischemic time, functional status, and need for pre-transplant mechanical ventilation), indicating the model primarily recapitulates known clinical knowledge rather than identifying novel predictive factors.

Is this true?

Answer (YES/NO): YES